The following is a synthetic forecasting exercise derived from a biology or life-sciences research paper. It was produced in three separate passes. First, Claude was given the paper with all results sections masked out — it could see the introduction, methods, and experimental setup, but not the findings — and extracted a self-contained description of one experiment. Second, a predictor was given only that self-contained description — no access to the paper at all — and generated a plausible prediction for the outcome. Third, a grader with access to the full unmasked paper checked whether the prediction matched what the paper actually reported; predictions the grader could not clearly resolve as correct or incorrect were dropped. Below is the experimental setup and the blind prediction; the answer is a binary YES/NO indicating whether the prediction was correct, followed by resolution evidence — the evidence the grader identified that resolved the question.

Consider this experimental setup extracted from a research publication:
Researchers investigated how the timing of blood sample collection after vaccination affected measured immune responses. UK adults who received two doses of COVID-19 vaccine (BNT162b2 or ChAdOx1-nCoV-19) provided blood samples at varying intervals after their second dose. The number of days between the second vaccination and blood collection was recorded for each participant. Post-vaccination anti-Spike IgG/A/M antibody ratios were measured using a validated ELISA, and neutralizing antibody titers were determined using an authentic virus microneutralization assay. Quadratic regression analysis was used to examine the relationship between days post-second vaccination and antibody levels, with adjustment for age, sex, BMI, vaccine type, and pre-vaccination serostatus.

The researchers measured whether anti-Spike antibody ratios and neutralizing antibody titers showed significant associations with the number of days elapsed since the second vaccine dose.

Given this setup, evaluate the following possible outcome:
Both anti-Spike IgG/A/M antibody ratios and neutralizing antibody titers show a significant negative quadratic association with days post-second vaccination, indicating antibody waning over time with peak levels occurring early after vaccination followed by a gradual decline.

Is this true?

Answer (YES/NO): NO